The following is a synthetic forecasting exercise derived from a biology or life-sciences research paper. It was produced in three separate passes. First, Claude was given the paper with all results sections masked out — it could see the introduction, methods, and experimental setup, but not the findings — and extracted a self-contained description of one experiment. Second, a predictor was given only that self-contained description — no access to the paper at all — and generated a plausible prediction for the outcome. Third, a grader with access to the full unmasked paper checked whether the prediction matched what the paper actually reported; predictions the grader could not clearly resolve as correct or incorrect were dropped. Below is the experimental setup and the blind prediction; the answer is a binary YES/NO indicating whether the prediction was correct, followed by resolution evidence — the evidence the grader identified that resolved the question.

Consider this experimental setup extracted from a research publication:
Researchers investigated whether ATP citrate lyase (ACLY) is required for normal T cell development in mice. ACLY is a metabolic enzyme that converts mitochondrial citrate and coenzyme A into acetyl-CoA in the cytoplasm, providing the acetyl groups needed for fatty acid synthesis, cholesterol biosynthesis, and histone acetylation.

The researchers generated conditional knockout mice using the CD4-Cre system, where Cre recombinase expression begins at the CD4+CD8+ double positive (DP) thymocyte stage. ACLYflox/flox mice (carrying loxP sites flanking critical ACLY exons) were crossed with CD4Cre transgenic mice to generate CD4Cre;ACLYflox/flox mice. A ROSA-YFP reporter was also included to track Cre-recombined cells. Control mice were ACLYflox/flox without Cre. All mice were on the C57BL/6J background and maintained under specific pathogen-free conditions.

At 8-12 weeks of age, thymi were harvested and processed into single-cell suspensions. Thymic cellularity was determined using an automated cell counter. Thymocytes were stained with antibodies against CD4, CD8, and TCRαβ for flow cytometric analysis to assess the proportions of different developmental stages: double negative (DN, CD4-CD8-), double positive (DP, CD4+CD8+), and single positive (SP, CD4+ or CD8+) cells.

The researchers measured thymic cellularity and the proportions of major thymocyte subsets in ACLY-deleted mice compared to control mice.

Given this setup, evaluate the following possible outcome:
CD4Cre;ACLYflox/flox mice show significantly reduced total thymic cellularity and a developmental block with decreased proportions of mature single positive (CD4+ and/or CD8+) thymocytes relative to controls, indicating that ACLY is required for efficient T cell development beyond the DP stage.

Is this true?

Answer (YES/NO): NO